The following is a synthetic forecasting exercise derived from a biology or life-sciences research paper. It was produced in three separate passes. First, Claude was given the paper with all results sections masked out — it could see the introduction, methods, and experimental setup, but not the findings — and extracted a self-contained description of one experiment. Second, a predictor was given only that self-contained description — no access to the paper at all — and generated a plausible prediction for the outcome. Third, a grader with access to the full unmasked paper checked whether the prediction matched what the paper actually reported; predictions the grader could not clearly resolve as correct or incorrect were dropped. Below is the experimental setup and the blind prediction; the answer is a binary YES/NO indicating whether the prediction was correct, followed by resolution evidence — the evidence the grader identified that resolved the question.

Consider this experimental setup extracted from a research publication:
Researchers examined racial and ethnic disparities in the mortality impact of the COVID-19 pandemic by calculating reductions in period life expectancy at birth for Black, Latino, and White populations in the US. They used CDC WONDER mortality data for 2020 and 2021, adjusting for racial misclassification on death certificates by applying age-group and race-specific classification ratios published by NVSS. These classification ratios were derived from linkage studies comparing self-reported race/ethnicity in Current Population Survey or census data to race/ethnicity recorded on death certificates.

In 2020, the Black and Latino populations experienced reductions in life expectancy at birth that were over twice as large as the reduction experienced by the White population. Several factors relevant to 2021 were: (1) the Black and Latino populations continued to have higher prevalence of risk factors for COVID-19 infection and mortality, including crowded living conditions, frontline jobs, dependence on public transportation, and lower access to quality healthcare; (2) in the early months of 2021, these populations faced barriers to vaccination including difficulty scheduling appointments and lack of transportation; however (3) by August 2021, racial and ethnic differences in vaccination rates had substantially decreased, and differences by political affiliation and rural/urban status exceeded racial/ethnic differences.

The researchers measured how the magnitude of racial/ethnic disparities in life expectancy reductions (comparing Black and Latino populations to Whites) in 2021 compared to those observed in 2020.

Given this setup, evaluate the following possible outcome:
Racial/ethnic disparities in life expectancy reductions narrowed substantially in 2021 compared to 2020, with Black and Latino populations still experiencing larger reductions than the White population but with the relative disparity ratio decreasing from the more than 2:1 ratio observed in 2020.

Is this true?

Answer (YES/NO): YES